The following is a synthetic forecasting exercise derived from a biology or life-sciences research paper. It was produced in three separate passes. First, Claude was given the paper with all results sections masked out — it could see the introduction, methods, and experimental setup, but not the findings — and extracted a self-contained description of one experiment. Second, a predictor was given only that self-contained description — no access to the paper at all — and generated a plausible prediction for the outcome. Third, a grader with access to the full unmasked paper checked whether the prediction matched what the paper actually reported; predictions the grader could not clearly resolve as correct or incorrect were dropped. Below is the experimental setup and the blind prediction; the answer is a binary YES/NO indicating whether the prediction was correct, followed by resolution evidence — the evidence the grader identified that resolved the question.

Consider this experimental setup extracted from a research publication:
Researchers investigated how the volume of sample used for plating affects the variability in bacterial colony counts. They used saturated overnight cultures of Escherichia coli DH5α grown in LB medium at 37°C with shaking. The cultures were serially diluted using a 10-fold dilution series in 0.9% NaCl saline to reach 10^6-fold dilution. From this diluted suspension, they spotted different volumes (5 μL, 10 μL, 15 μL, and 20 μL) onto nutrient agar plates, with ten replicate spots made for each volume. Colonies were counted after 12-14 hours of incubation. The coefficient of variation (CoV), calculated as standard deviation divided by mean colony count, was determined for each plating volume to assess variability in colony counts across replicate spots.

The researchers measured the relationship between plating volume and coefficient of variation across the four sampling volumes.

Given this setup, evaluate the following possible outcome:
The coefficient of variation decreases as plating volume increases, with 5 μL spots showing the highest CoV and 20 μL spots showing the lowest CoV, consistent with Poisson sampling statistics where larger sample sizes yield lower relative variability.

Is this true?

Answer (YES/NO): YES